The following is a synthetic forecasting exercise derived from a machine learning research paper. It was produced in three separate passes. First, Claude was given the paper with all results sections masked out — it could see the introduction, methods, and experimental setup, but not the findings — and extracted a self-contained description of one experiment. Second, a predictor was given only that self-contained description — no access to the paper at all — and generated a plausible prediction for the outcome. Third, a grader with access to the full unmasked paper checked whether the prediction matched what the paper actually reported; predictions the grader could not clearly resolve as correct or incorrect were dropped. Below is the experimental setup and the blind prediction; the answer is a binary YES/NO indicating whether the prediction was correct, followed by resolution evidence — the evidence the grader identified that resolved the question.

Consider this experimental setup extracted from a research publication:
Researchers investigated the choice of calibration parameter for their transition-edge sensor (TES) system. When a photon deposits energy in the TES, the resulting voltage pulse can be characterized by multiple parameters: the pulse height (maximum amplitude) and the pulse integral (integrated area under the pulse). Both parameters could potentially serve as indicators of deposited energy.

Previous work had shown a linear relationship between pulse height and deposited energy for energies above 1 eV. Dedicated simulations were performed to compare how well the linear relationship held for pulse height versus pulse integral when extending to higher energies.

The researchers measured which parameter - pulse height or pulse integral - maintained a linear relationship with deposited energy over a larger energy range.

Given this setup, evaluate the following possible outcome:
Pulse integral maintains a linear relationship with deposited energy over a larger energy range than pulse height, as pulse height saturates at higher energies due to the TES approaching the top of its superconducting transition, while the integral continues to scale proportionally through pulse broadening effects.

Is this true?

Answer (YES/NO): NO